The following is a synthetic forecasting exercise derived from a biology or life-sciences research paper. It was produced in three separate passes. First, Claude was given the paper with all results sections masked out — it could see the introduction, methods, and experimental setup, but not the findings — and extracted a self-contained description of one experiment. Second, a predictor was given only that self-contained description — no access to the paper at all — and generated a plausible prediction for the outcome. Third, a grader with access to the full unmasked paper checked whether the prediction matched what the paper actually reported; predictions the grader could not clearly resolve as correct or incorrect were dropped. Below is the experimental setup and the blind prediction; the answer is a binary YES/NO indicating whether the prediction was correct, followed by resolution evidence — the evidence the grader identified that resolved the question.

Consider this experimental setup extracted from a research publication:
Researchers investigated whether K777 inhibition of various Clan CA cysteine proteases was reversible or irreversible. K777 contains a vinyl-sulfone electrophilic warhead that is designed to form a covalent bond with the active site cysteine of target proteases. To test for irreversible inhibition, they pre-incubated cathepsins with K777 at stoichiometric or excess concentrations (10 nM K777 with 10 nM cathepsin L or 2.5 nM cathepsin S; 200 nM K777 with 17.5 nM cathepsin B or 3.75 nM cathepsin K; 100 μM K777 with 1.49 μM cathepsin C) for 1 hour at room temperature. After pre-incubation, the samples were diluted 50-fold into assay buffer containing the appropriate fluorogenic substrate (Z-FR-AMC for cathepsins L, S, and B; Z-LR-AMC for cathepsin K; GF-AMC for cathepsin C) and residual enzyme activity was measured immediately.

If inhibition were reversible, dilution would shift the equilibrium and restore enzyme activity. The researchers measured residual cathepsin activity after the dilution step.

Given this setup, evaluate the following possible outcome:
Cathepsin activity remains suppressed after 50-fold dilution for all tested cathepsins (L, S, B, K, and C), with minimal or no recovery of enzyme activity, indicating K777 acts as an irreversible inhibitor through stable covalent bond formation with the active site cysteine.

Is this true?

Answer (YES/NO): NO